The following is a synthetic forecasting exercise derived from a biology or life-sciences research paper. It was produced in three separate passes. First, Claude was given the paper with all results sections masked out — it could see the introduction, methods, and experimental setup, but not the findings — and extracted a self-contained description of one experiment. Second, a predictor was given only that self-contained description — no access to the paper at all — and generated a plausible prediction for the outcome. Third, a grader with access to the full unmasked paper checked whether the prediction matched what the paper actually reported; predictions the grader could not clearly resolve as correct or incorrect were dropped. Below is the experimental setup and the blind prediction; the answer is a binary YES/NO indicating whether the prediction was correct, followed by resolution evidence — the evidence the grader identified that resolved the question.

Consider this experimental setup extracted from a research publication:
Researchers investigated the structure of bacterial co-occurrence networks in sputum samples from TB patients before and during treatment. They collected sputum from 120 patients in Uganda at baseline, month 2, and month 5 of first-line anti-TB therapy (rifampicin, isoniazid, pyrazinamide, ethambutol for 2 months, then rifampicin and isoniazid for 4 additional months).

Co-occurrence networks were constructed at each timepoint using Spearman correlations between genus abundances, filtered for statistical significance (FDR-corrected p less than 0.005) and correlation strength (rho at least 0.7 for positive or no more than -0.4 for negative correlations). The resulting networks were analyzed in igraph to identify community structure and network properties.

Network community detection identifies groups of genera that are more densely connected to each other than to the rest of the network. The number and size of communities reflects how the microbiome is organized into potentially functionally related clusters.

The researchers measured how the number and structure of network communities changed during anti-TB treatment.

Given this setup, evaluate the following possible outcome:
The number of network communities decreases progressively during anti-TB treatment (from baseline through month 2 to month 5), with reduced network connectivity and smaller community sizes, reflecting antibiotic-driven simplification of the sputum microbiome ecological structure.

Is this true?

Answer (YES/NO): NO